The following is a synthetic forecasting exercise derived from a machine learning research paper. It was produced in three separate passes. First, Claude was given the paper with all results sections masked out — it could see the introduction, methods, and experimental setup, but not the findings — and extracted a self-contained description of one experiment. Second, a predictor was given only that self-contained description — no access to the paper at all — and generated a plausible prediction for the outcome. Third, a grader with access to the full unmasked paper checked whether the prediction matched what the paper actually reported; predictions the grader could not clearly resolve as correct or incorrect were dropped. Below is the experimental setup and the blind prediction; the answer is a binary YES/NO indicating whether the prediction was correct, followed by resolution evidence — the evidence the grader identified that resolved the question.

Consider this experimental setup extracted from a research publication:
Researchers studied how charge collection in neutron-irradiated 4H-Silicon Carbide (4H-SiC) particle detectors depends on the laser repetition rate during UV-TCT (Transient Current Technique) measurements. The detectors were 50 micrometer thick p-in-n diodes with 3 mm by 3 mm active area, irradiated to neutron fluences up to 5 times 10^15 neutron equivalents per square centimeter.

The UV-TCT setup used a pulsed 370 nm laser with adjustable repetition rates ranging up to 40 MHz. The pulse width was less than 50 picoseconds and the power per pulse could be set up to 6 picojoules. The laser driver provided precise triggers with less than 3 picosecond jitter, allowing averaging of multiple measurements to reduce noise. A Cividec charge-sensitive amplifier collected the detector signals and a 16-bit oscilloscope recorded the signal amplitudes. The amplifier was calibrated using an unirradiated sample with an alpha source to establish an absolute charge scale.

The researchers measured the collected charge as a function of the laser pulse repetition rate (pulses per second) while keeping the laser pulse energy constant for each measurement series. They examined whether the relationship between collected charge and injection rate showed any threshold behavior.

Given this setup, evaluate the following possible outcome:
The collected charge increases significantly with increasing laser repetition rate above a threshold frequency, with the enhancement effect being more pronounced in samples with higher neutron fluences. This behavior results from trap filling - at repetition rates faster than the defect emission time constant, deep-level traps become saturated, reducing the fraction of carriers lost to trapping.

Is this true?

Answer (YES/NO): NO